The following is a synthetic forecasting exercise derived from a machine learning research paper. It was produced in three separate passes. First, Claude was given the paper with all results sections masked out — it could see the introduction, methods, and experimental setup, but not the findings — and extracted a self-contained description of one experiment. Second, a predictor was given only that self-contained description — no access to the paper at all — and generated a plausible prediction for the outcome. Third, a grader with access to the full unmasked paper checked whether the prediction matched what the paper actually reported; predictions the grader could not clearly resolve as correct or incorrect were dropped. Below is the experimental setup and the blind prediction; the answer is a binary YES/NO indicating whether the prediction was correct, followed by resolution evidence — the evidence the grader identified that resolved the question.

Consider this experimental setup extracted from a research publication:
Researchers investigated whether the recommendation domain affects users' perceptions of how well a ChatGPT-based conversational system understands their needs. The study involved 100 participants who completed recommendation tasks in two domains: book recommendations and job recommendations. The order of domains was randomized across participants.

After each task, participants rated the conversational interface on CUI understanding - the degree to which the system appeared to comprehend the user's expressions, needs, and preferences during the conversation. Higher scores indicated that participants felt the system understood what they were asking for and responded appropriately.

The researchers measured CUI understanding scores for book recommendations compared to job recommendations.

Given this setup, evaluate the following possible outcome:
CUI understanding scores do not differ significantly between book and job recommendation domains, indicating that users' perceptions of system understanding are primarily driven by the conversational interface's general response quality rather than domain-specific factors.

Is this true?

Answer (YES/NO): YES